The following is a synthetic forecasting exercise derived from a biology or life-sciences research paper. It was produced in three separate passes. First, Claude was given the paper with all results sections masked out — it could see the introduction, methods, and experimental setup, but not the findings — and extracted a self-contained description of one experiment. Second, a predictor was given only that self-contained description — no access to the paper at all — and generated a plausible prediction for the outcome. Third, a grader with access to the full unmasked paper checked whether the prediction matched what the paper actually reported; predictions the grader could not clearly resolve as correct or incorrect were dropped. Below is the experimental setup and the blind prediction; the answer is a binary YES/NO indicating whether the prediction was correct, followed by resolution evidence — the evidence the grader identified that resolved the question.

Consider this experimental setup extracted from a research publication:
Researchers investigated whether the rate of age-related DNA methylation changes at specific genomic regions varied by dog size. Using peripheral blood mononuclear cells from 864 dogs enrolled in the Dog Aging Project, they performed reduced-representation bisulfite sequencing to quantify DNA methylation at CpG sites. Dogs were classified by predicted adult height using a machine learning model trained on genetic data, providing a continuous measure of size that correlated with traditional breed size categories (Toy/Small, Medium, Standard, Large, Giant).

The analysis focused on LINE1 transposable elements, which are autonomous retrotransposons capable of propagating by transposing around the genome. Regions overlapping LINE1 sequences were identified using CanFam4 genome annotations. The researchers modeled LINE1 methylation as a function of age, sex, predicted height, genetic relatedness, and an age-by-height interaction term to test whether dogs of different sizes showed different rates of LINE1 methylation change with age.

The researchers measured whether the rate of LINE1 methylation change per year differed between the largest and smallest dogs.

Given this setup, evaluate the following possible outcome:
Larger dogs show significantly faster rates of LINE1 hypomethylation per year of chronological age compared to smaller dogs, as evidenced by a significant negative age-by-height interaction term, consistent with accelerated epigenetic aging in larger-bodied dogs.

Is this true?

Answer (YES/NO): YES